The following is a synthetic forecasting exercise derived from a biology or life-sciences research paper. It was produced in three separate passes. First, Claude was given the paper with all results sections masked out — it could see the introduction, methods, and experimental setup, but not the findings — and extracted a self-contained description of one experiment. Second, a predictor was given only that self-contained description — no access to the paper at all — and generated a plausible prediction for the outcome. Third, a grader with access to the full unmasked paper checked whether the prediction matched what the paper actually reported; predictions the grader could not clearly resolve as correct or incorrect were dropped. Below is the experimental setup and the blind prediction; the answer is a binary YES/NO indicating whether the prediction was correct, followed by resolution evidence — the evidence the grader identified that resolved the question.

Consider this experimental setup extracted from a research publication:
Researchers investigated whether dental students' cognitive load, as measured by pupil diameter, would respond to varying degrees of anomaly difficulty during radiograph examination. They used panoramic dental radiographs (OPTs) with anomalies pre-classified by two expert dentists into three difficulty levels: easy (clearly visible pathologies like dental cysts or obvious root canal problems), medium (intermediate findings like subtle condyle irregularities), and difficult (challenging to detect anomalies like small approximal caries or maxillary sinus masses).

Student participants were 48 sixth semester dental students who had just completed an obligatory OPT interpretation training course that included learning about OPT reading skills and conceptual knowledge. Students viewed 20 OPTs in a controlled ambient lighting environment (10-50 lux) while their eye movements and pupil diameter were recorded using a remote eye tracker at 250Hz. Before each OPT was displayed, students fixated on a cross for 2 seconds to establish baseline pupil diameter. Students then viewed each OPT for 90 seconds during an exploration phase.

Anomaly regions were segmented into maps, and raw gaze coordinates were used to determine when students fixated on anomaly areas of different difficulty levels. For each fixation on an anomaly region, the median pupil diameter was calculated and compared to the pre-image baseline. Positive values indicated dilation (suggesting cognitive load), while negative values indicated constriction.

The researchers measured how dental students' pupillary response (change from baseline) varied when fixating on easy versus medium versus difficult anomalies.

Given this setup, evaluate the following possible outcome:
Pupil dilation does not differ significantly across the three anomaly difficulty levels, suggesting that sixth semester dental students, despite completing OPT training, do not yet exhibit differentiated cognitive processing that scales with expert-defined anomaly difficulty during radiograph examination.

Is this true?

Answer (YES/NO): YES